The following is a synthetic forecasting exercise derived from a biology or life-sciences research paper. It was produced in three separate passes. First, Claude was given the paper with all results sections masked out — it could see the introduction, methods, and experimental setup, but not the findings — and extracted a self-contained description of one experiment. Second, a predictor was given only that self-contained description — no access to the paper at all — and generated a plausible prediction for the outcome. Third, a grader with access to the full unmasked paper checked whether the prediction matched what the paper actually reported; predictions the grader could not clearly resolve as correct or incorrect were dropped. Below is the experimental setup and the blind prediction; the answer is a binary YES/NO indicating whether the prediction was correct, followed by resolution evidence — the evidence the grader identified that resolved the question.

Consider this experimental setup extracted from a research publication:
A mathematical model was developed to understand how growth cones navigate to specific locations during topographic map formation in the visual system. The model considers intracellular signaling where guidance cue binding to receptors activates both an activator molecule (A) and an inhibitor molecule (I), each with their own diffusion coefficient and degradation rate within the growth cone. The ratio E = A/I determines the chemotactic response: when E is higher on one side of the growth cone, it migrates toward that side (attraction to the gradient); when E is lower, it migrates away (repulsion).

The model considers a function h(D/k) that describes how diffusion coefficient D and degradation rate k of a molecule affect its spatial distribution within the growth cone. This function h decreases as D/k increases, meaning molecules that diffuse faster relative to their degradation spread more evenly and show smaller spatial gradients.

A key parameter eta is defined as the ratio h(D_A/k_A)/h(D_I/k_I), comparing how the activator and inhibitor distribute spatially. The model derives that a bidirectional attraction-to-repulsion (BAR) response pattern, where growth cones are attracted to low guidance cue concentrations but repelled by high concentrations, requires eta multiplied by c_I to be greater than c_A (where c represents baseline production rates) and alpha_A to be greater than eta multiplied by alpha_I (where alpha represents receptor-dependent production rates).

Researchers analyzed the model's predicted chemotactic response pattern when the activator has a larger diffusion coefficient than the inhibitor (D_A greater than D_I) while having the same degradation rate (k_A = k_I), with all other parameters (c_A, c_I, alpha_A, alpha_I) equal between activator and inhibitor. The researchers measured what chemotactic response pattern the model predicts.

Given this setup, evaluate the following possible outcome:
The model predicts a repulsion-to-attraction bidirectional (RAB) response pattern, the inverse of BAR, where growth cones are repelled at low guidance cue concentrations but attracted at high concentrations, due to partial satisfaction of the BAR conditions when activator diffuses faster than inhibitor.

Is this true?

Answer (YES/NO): NO